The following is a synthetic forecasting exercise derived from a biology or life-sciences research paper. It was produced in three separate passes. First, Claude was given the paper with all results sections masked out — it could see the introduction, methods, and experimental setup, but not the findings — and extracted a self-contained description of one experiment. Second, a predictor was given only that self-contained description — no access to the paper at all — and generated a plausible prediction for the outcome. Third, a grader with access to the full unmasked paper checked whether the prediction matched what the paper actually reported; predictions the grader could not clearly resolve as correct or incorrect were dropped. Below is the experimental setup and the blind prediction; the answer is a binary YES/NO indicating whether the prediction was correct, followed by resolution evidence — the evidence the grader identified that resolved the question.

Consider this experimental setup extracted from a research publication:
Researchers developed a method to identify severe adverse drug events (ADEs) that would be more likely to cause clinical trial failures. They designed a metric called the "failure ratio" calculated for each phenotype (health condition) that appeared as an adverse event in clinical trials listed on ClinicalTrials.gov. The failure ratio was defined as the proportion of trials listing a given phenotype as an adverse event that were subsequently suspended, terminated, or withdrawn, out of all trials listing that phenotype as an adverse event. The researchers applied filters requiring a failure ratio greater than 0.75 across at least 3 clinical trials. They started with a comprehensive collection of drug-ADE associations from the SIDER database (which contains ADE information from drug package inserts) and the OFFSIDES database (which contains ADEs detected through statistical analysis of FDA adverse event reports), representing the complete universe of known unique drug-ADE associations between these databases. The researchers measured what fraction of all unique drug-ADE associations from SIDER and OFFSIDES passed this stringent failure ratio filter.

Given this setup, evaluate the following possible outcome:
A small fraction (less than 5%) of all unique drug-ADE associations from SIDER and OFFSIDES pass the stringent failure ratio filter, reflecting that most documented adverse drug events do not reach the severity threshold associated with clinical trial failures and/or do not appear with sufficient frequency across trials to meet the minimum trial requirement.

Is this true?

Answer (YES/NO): YES